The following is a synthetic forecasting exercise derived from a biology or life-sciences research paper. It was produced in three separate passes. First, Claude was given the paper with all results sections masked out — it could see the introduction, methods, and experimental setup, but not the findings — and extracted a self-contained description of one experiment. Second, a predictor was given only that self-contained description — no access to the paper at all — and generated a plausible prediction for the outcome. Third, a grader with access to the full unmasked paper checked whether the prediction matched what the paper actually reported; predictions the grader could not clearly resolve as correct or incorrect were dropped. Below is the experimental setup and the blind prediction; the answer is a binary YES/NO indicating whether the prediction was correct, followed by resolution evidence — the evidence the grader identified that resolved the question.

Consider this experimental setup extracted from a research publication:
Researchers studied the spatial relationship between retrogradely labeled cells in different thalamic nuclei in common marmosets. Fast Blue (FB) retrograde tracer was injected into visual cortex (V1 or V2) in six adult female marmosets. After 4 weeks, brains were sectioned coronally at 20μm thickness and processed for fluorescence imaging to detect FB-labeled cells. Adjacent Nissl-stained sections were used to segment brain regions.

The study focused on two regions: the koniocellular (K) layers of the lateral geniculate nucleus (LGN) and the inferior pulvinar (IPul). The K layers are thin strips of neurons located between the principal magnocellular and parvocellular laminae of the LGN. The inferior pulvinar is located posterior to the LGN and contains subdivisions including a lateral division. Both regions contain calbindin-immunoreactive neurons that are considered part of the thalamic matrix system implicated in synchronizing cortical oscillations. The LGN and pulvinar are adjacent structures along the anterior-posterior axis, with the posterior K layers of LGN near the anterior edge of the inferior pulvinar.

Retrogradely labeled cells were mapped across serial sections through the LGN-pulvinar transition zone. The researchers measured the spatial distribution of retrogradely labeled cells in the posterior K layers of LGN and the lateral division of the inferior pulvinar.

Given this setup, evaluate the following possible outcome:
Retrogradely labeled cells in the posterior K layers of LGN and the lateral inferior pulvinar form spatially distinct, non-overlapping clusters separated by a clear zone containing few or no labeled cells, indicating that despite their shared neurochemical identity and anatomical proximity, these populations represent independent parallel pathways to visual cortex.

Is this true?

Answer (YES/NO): NO